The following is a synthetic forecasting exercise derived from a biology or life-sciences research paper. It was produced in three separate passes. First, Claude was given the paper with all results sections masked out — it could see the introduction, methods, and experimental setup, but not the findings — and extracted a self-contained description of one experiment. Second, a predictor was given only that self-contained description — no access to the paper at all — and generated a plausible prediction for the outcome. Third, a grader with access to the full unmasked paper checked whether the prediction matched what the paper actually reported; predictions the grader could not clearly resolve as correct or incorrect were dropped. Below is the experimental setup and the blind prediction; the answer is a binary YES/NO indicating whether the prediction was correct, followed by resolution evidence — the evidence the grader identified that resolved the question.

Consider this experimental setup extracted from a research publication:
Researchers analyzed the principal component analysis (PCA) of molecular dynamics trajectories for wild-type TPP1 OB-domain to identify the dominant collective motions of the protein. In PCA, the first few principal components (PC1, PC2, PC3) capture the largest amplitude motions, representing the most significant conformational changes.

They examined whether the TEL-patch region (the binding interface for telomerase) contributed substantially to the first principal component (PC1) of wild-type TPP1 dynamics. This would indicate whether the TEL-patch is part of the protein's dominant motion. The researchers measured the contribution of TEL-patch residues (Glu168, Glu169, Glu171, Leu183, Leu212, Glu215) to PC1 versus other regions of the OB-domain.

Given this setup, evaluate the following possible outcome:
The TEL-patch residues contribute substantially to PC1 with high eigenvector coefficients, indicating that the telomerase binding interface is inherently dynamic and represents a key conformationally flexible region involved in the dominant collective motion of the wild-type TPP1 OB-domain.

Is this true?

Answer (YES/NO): YES